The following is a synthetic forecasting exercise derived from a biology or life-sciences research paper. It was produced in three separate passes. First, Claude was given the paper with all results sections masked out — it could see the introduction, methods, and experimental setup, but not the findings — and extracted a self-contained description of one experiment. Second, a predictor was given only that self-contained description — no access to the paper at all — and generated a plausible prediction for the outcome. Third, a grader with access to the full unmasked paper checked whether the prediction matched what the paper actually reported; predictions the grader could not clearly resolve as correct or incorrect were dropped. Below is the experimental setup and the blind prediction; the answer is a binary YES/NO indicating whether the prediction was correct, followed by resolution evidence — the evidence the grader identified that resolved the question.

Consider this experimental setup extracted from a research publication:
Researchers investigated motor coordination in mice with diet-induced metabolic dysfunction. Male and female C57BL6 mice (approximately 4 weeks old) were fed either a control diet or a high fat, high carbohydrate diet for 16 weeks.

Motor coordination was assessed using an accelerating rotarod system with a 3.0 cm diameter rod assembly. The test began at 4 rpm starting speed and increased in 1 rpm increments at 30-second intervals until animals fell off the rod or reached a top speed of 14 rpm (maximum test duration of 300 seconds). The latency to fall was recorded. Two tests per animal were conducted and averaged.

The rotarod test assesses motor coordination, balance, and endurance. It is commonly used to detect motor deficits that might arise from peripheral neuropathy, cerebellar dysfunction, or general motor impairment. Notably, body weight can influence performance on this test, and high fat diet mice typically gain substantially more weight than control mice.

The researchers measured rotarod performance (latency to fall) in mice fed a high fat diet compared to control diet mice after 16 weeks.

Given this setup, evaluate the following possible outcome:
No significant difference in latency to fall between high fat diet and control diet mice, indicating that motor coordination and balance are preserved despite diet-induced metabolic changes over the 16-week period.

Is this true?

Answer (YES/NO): NO